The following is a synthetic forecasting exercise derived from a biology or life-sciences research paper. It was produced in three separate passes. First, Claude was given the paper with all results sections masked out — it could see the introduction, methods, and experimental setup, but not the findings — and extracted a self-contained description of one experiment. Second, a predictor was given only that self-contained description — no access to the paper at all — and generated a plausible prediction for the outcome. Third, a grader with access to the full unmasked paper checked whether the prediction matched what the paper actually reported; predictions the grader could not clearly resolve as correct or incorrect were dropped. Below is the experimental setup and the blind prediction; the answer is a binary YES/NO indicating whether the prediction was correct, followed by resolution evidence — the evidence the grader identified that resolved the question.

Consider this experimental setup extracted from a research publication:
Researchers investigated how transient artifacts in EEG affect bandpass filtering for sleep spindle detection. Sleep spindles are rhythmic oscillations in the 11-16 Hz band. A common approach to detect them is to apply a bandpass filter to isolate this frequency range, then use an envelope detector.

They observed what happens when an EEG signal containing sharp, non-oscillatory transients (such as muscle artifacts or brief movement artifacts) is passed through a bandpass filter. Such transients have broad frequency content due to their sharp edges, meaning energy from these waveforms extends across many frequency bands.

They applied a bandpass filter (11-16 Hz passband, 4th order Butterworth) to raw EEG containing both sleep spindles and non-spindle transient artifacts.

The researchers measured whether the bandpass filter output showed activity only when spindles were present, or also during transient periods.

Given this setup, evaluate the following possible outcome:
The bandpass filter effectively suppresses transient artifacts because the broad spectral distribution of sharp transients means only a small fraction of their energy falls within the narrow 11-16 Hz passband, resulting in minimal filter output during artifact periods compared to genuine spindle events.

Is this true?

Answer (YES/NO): NO